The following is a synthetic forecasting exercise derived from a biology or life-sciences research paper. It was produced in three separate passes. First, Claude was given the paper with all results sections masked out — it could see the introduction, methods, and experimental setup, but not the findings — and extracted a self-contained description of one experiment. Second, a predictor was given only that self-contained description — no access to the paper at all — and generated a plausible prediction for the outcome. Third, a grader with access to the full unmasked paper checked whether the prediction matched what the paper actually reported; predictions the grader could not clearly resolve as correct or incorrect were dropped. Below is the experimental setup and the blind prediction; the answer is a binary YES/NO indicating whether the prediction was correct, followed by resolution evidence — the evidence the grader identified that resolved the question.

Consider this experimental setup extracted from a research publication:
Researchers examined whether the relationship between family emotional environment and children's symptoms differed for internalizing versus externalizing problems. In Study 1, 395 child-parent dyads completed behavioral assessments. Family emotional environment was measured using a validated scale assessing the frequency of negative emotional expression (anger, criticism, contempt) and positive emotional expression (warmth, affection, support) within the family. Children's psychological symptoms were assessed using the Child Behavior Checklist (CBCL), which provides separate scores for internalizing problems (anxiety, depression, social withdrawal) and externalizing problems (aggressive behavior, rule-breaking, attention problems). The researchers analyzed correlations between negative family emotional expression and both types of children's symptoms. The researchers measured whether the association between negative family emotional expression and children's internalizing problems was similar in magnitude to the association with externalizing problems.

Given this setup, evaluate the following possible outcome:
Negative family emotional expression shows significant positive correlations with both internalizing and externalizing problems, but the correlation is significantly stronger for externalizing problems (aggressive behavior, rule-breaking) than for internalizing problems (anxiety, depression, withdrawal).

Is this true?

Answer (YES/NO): NO